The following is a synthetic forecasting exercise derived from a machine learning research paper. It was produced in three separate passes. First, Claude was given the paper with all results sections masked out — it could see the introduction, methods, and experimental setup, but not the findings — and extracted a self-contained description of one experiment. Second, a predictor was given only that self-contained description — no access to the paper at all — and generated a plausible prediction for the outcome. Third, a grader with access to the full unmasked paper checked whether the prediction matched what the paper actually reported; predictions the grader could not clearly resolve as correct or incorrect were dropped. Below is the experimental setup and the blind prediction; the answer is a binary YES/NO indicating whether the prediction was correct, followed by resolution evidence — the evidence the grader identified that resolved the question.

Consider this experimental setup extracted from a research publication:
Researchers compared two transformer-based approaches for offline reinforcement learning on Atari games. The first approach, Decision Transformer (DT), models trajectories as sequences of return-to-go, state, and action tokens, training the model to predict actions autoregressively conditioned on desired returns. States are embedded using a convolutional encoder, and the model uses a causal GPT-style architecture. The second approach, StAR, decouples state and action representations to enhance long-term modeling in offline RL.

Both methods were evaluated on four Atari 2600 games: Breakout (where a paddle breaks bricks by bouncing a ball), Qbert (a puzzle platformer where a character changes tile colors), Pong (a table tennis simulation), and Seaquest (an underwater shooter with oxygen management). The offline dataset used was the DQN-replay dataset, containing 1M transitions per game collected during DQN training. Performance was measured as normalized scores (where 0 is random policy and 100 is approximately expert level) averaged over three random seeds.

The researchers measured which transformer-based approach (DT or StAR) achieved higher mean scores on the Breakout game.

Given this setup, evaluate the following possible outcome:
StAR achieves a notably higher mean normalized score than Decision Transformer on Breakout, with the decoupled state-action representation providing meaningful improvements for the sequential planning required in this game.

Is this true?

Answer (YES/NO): YES